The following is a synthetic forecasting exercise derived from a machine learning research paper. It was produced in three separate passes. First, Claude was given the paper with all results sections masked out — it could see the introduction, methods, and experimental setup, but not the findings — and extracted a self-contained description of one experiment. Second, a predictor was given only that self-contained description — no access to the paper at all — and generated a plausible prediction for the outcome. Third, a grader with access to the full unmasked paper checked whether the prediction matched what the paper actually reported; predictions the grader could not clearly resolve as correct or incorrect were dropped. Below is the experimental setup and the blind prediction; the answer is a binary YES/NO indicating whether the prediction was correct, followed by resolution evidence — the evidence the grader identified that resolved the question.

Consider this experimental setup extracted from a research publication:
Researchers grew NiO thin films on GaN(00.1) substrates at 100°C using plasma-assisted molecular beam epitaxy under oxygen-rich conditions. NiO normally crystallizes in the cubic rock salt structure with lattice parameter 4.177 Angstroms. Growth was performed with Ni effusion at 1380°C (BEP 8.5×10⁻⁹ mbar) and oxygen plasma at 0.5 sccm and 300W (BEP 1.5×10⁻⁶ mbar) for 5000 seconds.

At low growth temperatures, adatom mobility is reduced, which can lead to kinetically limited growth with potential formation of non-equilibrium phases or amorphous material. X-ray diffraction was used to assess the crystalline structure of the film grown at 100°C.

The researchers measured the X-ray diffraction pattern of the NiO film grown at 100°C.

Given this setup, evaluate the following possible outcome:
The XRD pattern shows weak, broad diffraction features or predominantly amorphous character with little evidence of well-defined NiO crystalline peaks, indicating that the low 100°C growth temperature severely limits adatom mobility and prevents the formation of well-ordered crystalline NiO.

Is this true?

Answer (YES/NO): NO